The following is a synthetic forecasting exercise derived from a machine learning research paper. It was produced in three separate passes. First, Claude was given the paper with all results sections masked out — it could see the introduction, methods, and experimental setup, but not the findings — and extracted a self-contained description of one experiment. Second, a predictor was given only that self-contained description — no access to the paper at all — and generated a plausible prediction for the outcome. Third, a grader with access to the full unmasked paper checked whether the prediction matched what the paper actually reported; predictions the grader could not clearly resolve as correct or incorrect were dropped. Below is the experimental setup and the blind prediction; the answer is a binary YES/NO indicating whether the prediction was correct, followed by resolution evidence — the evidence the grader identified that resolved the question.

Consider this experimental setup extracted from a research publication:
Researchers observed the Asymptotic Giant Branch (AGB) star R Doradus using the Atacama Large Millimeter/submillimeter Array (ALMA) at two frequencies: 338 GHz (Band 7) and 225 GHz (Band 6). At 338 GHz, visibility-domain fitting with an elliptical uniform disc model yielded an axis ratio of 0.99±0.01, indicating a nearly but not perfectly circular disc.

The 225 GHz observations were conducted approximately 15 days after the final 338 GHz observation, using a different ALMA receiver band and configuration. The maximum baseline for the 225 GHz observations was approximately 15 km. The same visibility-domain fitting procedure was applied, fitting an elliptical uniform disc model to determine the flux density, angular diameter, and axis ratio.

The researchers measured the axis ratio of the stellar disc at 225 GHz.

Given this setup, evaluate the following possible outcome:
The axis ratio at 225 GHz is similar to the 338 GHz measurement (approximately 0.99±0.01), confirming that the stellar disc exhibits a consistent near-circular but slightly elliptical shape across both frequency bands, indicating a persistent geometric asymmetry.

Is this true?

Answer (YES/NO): NO